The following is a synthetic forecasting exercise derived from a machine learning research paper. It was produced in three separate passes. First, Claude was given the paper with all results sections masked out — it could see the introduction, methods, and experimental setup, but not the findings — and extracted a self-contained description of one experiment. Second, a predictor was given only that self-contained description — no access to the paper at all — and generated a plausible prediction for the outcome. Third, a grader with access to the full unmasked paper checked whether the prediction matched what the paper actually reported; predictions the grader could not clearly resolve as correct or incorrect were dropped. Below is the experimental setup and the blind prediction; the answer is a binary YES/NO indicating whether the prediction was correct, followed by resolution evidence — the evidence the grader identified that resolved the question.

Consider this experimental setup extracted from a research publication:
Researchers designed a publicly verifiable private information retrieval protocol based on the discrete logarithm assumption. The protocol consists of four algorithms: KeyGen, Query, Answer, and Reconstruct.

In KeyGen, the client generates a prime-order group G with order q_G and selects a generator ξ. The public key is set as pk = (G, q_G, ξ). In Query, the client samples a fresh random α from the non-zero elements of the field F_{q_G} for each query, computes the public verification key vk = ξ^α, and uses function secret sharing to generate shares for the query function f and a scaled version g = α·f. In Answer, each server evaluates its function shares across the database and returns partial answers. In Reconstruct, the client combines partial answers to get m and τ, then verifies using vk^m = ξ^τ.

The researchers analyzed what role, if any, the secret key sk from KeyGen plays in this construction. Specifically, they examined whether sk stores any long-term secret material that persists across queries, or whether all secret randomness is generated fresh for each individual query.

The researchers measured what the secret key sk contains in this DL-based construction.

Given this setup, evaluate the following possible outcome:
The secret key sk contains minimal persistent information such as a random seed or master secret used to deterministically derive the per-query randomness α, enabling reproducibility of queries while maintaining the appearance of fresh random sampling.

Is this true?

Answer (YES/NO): NO